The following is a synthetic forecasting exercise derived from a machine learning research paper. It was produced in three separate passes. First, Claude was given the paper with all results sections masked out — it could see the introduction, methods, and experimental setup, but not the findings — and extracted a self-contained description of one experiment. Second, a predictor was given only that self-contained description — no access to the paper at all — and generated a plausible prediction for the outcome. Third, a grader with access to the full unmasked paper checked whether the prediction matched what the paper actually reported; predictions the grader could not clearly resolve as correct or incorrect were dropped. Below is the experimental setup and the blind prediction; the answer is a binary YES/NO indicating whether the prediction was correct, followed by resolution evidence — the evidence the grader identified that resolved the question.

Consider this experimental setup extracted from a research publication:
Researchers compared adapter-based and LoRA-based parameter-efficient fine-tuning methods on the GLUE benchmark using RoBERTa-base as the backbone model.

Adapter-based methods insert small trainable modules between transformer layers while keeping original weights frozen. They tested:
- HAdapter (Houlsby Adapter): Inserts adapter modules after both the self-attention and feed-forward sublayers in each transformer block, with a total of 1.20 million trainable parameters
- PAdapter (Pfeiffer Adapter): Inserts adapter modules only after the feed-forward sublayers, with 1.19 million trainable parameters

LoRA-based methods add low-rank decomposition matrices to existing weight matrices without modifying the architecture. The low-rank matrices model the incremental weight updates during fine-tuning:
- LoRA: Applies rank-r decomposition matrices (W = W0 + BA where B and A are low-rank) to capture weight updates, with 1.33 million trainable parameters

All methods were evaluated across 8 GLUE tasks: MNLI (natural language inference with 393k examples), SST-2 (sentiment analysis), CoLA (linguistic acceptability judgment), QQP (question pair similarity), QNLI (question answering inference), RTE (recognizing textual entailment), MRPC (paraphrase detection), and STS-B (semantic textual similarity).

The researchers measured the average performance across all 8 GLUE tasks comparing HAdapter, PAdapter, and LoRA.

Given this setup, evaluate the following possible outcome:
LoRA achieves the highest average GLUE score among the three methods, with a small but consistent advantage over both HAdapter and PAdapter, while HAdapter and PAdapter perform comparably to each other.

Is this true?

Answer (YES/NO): NO